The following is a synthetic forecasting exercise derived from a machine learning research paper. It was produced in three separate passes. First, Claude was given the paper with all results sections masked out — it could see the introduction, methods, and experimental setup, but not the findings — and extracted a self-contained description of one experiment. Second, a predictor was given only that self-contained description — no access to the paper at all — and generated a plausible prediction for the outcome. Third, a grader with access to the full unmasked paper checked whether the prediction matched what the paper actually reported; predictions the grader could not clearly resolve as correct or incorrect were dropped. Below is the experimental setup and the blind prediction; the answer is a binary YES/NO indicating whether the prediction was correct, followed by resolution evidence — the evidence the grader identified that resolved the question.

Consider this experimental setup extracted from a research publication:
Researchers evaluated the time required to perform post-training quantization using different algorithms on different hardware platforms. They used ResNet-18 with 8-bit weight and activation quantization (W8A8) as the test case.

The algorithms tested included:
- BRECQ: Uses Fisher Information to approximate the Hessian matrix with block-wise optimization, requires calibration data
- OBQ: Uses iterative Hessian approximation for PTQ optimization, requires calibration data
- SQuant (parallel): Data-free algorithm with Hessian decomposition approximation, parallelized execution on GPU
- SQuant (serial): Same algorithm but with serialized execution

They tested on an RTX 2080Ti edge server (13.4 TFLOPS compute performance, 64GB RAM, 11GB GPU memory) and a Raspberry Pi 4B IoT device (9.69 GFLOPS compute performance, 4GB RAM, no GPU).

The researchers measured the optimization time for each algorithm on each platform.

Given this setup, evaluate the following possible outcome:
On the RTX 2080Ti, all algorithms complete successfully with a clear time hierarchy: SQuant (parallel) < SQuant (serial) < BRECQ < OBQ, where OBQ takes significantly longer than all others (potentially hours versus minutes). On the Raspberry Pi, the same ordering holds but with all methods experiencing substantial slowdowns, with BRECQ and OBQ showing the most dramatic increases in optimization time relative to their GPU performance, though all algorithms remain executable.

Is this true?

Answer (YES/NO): NO